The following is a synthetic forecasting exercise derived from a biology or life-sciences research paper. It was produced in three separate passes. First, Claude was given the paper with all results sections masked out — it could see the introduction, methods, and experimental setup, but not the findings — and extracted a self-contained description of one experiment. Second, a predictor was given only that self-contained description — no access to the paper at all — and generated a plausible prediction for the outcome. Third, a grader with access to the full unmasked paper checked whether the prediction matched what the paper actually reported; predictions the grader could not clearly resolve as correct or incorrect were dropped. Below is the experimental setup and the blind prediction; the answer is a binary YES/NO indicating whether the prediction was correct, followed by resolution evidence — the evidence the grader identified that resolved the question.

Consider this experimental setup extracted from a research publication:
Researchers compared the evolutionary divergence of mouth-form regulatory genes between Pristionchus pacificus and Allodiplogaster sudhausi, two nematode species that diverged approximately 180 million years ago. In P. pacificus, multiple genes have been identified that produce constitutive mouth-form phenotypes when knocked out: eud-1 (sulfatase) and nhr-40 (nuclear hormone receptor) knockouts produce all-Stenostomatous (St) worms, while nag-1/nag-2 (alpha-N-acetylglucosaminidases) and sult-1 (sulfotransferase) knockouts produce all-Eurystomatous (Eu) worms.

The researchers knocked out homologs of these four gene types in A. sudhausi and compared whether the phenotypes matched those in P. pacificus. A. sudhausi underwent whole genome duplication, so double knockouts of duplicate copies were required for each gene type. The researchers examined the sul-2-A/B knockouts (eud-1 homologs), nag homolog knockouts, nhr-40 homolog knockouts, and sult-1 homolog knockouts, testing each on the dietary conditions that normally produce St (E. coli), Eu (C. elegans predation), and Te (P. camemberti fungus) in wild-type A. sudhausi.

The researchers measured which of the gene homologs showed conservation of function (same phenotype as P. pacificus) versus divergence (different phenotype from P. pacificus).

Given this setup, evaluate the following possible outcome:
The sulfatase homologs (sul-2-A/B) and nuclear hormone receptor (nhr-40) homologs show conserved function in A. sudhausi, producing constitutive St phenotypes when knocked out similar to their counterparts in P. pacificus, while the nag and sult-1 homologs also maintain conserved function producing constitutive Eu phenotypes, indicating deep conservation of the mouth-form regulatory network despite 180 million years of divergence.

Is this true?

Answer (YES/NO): NO